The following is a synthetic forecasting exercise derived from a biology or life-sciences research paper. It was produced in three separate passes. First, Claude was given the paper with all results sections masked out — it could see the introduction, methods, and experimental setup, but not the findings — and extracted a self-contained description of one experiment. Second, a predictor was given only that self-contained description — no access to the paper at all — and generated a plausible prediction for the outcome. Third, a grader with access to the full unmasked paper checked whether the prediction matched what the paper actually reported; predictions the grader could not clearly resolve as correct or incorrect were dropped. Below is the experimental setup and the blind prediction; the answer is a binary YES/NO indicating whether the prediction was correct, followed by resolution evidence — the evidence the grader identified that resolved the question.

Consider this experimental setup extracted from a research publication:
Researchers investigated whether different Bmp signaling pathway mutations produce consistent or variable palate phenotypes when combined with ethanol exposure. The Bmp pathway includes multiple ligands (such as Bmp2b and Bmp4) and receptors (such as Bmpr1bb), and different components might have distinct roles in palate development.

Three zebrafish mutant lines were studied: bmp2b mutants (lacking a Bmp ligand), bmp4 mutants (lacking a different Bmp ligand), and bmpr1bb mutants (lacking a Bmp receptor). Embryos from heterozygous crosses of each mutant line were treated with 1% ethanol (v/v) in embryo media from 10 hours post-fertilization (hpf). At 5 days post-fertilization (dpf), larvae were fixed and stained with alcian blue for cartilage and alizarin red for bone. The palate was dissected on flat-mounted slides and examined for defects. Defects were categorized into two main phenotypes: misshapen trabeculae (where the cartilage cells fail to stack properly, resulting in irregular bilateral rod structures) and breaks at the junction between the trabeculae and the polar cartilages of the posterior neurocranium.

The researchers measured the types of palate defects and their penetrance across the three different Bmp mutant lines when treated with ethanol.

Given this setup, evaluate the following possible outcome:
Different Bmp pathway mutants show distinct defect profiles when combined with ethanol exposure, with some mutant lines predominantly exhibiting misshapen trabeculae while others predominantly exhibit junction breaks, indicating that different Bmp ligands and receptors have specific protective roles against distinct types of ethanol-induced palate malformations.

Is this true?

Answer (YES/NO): NO